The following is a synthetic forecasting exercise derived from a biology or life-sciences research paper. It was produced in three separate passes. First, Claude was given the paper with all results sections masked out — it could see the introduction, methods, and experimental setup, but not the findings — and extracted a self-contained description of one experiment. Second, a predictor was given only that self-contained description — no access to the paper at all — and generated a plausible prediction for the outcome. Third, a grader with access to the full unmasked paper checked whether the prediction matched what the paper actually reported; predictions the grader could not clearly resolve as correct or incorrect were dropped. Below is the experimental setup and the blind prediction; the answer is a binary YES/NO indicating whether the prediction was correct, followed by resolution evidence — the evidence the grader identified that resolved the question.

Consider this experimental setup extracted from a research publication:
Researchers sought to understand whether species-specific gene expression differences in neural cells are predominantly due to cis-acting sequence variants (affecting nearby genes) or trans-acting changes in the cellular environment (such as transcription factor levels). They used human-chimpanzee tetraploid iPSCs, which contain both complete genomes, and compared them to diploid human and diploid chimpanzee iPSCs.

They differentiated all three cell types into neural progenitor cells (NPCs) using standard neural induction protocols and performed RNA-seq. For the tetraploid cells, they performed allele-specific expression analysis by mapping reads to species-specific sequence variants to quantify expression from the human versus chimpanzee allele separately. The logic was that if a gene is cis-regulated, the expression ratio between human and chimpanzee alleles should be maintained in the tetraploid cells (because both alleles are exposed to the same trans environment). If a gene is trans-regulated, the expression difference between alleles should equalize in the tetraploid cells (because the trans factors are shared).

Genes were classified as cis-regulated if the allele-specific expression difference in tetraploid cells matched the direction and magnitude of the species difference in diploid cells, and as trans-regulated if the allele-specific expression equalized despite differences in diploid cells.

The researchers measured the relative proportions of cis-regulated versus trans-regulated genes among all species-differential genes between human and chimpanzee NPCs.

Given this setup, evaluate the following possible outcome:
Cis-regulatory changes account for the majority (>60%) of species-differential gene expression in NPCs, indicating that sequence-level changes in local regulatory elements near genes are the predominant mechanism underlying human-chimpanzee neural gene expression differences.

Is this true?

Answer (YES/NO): NO